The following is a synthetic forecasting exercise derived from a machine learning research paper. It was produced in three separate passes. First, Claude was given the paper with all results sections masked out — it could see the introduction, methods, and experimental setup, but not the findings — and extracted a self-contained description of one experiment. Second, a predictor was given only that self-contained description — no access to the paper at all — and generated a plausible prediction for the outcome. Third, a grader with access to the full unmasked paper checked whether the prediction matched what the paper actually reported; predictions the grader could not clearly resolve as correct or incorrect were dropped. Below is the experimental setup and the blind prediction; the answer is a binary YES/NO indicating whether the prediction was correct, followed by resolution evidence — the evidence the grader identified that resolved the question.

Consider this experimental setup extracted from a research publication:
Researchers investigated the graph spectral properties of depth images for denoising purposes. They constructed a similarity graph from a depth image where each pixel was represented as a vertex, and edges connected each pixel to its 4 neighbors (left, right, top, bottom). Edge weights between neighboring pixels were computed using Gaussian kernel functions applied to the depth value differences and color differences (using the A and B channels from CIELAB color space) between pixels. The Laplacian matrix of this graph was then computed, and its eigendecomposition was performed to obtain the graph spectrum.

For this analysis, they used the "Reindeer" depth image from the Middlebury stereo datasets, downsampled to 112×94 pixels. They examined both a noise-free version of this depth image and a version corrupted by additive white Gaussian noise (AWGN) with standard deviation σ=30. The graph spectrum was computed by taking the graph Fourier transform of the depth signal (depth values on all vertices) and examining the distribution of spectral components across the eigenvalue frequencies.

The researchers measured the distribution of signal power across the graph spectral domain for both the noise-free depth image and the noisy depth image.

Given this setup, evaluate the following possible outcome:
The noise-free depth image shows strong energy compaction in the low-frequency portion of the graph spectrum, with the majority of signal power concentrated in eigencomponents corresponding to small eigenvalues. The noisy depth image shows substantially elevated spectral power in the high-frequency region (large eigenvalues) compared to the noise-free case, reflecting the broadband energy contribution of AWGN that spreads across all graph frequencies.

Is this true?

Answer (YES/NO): YES